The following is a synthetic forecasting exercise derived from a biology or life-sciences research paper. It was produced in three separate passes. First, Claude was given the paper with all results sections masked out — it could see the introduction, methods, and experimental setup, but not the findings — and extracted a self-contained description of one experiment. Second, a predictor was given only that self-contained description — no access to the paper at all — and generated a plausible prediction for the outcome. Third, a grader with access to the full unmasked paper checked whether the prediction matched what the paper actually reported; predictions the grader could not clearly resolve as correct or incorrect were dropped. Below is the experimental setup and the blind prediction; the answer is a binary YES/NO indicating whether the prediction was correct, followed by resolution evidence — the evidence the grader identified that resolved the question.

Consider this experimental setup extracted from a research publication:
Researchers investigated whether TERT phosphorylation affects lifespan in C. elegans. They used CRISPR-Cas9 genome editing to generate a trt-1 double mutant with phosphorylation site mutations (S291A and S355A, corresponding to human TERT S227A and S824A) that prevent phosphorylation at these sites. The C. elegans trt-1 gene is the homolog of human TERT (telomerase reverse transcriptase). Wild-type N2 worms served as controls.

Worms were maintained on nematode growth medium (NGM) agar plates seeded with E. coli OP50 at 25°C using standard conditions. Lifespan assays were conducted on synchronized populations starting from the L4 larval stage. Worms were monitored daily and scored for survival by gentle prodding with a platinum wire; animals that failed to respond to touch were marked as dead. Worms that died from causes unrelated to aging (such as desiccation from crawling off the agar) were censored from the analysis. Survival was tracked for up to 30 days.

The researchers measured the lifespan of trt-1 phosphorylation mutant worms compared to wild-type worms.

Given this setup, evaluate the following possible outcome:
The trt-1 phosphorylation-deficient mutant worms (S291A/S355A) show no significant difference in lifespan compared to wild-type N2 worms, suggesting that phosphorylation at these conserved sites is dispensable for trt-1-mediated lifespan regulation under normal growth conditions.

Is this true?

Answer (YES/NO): NO